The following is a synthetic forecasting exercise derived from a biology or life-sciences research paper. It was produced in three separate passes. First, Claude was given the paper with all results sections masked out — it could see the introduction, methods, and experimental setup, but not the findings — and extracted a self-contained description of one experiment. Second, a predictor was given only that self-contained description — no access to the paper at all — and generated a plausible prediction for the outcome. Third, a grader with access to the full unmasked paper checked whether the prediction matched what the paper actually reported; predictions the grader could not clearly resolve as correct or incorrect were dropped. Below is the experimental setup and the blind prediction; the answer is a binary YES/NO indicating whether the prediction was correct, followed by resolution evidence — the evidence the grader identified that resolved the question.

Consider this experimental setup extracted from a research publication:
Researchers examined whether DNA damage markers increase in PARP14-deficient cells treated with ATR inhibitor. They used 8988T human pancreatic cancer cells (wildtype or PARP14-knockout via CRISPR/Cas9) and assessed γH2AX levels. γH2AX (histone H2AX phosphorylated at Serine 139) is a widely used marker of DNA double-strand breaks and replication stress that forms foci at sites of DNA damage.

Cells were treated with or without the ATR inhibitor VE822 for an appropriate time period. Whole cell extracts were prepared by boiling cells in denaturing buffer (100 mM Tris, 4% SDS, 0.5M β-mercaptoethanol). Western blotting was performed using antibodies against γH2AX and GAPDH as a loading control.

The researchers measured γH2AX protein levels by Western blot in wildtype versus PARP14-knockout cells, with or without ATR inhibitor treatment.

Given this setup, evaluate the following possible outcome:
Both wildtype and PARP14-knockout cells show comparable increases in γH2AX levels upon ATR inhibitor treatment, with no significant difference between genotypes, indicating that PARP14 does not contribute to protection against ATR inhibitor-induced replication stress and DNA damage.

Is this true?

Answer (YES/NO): NO